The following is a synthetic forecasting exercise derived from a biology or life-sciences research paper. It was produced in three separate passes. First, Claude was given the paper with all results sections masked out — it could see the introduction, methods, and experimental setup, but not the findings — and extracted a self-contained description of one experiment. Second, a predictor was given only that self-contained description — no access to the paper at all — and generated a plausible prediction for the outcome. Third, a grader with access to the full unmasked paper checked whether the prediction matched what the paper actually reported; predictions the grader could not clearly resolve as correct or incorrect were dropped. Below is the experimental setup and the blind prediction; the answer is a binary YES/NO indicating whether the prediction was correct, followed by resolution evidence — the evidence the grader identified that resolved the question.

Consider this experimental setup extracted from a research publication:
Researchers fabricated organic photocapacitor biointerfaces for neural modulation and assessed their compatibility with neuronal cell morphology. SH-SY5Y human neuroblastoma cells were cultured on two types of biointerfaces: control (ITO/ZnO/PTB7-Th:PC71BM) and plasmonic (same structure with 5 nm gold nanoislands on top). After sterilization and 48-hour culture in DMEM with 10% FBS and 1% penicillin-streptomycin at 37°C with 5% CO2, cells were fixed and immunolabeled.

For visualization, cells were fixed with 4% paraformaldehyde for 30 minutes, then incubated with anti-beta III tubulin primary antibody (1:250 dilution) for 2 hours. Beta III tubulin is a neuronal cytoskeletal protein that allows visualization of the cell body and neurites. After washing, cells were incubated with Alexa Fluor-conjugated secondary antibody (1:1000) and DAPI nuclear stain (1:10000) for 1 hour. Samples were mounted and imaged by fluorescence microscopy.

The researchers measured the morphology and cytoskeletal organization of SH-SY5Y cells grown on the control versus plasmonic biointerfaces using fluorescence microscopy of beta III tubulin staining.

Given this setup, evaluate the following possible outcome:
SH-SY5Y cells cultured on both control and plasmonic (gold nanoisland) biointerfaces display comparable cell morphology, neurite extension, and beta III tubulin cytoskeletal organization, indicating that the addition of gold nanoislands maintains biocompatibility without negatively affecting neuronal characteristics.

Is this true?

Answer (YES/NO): YES